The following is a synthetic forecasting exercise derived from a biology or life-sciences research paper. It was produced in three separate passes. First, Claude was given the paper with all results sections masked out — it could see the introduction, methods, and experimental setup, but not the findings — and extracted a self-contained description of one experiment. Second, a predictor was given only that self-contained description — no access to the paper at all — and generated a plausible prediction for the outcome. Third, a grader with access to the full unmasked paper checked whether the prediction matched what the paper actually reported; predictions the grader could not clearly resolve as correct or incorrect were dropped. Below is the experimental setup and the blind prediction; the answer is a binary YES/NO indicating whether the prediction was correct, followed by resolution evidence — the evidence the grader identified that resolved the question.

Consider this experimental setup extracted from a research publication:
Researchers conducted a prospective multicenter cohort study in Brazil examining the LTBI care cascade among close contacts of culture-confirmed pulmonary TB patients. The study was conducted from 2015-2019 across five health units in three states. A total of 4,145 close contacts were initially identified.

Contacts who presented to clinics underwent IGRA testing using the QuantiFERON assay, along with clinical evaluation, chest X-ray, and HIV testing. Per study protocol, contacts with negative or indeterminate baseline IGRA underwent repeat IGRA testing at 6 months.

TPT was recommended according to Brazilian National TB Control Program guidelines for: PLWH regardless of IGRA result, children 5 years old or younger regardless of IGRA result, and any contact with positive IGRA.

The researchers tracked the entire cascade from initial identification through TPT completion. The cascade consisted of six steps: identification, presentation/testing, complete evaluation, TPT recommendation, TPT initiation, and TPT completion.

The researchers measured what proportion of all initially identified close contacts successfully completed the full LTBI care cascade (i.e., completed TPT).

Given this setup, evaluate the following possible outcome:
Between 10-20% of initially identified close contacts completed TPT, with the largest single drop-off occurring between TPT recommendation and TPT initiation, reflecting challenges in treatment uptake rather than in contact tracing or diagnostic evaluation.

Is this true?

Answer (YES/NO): NO